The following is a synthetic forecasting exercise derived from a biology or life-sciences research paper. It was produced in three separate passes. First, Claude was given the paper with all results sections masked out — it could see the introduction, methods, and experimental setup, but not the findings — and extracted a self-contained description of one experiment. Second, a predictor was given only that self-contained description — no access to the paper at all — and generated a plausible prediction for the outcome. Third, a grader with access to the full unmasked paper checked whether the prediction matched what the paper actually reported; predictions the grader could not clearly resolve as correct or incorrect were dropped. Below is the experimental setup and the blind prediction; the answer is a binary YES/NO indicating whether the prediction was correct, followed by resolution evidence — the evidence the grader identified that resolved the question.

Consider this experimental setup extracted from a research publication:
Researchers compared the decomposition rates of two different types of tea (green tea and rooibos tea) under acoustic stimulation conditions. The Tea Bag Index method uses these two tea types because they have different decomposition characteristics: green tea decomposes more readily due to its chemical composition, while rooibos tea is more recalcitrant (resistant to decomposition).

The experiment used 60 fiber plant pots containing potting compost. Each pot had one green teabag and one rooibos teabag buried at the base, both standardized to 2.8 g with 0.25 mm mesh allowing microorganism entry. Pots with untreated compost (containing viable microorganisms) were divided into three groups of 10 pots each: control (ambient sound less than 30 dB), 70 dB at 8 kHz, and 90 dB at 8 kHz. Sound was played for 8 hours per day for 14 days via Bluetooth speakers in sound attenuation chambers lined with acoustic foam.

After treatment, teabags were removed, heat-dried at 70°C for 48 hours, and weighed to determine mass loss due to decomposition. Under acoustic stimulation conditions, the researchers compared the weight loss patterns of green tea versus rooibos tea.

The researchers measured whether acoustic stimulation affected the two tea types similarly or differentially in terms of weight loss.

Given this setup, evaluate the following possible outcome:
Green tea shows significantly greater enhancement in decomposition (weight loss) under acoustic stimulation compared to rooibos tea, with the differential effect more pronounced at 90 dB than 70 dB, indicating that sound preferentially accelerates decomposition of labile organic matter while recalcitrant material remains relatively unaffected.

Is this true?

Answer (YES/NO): NO